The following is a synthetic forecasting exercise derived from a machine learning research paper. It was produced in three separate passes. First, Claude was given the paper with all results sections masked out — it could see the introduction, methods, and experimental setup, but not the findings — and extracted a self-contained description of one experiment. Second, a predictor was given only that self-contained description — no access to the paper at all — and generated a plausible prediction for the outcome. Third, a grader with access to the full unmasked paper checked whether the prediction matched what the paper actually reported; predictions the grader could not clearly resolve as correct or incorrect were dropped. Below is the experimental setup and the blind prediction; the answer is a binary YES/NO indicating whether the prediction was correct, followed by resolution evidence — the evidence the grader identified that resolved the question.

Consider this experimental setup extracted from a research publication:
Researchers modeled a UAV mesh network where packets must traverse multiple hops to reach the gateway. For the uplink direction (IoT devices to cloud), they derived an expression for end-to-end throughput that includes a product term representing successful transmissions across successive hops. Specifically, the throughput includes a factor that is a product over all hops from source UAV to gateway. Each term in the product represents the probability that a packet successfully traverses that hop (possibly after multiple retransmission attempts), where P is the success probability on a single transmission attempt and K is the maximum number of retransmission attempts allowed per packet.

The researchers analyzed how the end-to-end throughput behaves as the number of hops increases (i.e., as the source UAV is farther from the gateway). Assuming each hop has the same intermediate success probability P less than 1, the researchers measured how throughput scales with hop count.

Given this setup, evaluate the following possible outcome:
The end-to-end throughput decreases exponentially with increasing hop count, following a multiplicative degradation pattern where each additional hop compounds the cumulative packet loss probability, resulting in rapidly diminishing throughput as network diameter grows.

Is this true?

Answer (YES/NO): YES